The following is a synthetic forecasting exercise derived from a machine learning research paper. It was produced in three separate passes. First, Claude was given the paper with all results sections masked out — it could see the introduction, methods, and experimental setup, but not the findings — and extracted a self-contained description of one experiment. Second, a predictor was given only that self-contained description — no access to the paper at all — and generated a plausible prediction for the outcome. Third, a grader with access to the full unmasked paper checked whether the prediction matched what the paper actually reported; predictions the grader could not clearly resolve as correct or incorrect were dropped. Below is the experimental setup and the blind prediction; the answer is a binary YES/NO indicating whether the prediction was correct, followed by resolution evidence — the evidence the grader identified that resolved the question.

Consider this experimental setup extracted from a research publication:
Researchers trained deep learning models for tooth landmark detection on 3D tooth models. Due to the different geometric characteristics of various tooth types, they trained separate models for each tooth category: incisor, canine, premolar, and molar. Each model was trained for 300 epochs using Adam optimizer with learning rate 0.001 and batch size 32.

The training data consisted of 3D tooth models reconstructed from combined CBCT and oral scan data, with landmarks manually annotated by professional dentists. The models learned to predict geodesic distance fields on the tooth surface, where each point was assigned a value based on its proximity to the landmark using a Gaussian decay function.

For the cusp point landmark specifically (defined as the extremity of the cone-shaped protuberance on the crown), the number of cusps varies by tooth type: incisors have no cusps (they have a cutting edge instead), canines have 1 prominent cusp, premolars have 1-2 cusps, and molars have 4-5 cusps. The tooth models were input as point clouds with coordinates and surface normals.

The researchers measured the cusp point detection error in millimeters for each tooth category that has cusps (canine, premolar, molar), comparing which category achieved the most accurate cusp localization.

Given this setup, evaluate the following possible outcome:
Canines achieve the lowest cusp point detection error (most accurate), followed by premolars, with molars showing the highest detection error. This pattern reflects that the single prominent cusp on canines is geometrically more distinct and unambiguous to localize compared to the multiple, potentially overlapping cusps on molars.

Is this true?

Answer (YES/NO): NO